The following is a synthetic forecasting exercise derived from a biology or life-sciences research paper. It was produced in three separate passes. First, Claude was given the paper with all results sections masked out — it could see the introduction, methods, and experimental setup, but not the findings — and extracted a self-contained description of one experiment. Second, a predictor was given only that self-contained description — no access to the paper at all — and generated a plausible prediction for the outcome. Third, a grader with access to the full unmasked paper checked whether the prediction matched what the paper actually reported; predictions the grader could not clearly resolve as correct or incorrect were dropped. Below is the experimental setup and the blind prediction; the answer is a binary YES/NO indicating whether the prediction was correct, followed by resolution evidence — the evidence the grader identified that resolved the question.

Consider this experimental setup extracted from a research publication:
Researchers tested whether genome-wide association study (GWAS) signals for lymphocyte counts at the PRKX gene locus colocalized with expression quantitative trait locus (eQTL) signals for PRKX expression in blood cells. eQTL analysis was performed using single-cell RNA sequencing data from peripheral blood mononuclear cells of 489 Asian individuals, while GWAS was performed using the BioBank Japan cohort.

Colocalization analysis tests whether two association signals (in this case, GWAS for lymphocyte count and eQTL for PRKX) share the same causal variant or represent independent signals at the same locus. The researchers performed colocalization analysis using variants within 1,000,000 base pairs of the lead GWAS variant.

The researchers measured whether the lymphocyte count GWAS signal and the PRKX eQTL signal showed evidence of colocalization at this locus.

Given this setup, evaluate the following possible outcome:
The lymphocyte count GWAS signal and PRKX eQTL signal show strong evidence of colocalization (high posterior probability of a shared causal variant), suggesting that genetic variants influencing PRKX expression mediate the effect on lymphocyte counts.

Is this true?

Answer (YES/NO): YES